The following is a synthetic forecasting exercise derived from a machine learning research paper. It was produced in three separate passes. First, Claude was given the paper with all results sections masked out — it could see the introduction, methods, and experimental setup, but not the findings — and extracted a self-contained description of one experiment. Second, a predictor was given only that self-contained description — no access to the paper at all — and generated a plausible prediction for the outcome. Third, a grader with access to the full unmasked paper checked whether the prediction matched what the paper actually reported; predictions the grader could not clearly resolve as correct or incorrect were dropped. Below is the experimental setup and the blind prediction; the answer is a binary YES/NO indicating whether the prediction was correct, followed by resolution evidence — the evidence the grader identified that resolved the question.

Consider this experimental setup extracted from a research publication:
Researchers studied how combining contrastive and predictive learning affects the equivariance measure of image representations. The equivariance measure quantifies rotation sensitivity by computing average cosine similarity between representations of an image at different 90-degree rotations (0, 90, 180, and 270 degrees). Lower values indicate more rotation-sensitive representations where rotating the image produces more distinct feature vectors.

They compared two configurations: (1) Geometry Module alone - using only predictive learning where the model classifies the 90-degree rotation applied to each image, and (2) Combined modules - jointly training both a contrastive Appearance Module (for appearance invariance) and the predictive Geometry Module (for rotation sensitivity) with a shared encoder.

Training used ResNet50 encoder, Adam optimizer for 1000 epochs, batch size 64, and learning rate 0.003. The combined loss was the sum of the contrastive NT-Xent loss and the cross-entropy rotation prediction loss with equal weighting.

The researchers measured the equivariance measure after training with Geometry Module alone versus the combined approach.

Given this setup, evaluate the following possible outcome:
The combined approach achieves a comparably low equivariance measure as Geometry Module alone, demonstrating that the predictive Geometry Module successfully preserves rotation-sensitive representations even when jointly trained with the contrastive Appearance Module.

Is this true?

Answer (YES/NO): NO